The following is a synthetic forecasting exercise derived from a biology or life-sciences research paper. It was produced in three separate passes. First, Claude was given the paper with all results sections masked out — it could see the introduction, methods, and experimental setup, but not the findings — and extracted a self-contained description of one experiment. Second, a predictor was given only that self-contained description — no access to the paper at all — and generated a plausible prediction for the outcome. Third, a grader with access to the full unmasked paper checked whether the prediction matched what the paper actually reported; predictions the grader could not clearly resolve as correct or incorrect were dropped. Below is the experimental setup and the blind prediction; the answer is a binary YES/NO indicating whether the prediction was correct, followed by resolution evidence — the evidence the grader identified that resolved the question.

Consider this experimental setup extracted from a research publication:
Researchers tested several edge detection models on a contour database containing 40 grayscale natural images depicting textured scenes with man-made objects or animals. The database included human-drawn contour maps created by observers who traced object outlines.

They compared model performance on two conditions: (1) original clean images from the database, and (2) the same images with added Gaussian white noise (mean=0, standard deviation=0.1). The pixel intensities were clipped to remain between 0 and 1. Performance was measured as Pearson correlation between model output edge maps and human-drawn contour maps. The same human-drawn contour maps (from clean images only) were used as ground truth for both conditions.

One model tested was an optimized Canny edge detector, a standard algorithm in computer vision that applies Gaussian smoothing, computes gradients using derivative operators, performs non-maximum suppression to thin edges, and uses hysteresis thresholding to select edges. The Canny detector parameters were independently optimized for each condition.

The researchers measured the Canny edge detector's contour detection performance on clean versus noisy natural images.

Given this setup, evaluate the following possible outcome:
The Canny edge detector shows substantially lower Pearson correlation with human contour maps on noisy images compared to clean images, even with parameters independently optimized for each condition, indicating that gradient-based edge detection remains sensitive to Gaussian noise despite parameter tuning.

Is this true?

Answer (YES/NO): YES